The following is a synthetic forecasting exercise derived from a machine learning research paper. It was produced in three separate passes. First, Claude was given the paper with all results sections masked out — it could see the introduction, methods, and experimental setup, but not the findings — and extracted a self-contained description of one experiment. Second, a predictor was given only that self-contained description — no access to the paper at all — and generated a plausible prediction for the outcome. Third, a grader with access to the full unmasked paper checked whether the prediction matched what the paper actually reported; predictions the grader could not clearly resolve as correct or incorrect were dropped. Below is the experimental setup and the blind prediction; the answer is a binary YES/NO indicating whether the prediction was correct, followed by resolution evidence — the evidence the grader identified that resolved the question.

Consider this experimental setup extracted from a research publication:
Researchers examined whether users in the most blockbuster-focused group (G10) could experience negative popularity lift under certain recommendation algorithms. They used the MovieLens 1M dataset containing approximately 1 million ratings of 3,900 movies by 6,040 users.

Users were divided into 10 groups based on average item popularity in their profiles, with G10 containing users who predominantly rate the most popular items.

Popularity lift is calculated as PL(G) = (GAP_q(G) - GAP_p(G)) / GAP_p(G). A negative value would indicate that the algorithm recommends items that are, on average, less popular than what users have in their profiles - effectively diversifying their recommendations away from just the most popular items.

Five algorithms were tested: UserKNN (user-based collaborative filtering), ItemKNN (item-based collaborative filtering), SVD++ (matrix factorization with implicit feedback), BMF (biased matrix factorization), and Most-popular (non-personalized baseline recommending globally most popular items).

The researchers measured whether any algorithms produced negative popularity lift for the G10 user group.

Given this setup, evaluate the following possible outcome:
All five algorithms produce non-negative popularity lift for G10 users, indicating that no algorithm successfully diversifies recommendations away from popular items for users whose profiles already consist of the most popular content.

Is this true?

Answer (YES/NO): NO